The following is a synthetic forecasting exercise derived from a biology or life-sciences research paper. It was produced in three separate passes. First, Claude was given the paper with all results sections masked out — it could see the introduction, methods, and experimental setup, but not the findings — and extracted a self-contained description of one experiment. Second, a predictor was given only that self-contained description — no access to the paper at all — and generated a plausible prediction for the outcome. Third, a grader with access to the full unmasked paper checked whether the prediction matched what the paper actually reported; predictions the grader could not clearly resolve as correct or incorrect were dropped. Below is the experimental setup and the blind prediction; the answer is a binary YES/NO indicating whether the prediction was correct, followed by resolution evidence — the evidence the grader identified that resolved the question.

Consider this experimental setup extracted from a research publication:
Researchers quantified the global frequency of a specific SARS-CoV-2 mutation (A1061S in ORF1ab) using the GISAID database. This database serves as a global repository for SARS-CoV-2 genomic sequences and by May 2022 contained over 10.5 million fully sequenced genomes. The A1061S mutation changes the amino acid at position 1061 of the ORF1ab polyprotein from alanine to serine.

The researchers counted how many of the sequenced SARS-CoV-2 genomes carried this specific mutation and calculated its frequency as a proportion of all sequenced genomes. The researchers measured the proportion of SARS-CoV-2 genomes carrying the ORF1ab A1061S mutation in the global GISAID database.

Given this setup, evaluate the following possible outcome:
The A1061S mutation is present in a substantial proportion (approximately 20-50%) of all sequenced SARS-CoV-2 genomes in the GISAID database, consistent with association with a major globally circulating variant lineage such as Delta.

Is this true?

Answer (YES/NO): NO